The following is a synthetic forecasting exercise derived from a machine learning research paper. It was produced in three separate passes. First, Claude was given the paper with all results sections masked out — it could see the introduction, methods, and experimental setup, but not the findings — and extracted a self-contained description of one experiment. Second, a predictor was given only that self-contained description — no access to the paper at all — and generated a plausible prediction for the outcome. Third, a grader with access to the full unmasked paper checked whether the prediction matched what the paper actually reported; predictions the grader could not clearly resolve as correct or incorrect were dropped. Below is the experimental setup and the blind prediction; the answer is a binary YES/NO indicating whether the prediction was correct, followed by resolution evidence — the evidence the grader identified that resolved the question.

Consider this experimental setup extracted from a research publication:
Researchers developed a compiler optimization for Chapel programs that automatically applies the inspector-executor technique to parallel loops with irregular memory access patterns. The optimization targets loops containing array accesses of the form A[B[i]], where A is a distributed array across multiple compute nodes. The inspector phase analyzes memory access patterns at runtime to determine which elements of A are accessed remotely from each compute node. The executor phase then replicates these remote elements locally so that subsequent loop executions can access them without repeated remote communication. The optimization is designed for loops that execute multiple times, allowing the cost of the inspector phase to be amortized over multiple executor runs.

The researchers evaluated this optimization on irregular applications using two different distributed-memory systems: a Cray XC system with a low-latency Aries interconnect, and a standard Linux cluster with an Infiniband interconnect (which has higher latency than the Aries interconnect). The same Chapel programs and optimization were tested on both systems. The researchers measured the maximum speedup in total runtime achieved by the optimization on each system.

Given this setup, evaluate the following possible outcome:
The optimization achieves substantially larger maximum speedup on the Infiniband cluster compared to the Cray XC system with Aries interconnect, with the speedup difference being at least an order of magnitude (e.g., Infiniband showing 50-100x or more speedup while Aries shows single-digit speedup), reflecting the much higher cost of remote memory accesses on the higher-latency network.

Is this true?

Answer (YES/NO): NO